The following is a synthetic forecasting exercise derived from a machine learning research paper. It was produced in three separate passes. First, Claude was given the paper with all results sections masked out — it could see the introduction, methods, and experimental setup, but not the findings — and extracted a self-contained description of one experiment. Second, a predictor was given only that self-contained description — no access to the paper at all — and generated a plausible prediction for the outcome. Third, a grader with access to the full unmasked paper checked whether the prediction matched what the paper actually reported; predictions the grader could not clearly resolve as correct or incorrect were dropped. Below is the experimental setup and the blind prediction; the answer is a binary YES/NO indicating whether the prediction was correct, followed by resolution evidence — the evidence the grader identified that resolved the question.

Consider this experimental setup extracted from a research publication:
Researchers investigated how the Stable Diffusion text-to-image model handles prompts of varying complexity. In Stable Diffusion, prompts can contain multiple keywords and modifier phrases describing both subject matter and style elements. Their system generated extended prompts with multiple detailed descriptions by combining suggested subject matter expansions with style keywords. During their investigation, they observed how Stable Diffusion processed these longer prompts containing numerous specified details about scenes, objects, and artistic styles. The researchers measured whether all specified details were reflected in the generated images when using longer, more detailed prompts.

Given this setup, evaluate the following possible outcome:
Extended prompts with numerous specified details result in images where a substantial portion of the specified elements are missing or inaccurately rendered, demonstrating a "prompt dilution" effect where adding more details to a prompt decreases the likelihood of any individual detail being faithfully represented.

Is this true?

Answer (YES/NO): YES